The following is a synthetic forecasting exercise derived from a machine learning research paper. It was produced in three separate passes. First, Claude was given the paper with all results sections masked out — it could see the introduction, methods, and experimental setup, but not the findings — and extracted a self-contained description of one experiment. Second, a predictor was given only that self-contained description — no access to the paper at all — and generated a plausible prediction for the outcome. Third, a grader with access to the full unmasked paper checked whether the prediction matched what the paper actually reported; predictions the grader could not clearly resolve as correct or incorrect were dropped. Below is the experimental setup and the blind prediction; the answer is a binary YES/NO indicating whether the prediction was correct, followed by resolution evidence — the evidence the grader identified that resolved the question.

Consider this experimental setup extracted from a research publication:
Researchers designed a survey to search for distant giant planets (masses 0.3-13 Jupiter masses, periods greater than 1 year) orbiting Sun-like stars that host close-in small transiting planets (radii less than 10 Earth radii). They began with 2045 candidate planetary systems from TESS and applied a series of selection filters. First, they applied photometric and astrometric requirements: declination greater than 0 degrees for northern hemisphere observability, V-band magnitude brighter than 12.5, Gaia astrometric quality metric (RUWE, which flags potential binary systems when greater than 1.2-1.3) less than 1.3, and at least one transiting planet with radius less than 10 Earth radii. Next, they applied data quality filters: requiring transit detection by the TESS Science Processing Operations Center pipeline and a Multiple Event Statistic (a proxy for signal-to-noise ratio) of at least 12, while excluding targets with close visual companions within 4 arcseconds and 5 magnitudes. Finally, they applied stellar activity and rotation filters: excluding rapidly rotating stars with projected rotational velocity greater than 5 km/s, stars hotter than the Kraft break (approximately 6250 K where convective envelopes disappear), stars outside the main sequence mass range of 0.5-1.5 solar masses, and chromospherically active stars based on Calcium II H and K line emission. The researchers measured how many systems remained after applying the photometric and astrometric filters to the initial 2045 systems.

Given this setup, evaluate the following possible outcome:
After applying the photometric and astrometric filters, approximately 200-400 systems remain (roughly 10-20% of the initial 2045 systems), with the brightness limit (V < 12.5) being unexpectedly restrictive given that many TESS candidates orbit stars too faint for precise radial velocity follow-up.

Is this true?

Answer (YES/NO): NO